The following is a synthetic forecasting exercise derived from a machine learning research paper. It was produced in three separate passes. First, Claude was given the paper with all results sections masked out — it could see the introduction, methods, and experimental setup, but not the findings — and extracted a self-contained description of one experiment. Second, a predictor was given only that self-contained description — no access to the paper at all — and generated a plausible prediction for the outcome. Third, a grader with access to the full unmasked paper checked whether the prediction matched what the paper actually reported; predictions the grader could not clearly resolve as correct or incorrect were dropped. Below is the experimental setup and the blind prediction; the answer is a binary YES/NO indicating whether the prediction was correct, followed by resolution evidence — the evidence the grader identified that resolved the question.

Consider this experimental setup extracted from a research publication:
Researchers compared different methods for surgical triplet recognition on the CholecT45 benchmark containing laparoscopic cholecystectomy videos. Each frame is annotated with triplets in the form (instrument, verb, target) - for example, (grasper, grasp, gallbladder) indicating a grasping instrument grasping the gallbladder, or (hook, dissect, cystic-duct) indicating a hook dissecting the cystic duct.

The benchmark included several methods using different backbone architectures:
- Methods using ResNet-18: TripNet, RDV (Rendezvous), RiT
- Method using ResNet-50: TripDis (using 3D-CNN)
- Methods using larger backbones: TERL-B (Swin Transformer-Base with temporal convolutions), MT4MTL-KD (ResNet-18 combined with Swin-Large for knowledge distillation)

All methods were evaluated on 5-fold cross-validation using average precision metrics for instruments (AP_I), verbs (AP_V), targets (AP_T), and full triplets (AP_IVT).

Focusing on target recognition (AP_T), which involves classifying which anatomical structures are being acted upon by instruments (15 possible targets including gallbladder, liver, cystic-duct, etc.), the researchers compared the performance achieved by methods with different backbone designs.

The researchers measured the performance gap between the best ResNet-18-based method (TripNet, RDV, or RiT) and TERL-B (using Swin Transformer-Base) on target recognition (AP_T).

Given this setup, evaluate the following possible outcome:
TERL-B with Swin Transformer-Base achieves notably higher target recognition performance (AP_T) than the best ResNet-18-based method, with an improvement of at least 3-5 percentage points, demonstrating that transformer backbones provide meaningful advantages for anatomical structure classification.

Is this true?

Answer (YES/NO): YES